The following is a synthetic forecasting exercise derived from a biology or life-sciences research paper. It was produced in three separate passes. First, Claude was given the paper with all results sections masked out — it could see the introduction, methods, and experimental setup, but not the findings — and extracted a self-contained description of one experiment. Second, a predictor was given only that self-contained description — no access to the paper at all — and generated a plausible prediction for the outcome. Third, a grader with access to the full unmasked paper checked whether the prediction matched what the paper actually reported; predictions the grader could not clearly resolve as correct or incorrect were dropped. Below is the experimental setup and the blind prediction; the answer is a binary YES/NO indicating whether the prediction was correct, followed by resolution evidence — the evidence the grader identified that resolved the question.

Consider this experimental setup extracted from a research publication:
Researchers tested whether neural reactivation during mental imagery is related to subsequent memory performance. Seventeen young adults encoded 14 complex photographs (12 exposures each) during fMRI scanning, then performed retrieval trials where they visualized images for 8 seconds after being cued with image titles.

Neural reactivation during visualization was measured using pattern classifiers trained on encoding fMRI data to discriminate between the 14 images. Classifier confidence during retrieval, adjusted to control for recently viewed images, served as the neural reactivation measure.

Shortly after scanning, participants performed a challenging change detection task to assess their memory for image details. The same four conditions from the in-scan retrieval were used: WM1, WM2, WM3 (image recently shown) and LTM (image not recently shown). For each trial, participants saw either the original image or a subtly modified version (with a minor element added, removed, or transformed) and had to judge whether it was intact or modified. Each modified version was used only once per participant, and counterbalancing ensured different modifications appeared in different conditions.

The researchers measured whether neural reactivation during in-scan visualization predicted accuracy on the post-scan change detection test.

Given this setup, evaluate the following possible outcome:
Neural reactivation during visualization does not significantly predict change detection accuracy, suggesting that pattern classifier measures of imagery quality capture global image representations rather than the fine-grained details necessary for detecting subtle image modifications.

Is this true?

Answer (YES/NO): NO